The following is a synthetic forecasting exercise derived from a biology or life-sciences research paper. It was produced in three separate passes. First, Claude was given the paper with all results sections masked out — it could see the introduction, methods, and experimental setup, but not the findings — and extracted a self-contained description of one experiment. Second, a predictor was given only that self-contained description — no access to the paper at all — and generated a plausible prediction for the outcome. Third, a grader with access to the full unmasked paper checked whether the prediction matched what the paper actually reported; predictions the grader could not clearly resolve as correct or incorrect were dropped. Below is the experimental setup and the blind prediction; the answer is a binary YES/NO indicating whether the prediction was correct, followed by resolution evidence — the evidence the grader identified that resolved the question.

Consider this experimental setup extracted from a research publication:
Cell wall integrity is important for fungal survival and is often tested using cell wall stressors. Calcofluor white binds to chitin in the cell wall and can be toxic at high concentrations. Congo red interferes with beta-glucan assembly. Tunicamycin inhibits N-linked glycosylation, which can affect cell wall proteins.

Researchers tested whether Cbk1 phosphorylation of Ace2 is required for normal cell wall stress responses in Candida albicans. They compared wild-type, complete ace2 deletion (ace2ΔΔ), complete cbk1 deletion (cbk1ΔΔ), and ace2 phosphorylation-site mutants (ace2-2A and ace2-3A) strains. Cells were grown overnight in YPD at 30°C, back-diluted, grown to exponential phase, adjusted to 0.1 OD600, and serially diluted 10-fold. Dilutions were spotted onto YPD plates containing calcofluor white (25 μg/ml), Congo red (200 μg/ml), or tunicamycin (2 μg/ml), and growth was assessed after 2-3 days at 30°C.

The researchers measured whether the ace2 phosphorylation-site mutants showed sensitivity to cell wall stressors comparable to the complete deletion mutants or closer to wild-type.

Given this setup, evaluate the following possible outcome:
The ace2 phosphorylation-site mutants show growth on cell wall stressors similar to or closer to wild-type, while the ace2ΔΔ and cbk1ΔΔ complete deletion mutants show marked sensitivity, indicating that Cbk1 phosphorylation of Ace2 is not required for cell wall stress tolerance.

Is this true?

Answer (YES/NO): NO